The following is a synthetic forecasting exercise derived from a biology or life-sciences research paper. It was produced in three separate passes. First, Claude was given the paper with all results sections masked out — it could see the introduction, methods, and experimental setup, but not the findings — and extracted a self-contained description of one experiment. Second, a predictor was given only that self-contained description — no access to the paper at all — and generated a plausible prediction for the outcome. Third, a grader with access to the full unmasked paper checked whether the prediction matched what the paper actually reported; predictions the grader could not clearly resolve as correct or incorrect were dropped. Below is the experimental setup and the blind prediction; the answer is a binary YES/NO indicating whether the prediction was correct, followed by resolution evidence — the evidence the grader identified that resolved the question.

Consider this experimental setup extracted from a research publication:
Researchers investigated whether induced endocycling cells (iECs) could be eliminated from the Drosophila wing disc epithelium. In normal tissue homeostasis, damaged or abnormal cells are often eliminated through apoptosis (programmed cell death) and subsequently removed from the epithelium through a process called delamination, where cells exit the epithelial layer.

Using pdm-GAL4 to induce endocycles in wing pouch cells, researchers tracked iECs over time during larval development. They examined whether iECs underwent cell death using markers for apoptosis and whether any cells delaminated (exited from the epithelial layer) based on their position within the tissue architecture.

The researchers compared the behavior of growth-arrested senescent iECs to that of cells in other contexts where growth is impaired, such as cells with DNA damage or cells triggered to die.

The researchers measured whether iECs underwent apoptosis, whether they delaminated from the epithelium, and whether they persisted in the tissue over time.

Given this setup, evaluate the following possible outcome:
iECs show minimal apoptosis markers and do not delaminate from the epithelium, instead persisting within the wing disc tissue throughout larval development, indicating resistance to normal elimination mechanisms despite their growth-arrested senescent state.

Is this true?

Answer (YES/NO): YES